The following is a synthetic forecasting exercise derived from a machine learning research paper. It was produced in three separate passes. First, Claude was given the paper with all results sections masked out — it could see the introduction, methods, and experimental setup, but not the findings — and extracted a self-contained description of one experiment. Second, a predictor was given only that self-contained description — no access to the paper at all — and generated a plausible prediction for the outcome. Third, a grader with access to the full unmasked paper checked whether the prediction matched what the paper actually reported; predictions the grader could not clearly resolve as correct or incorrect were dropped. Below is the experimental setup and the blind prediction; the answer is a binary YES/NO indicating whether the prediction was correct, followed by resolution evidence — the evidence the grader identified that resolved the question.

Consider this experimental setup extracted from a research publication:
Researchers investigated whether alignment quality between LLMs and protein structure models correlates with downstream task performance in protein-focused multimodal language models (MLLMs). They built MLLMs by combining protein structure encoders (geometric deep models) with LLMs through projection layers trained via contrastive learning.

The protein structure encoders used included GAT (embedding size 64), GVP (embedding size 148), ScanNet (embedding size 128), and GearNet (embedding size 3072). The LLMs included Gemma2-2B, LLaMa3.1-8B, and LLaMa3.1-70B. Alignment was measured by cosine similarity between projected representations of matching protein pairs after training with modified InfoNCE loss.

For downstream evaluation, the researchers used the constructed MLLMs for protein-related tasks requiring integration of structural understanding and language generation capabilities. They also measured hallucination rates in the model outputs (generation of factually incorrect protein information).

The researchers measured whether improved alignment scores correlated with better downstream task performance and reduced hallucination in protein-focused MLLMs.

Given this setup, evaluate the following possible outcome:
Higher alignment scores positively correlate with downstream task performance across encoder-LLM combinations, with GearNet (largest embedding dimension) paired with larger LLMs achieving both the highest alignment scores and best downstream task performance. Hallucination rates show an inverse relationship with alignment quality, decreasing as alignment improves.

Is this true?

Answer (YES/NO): NO